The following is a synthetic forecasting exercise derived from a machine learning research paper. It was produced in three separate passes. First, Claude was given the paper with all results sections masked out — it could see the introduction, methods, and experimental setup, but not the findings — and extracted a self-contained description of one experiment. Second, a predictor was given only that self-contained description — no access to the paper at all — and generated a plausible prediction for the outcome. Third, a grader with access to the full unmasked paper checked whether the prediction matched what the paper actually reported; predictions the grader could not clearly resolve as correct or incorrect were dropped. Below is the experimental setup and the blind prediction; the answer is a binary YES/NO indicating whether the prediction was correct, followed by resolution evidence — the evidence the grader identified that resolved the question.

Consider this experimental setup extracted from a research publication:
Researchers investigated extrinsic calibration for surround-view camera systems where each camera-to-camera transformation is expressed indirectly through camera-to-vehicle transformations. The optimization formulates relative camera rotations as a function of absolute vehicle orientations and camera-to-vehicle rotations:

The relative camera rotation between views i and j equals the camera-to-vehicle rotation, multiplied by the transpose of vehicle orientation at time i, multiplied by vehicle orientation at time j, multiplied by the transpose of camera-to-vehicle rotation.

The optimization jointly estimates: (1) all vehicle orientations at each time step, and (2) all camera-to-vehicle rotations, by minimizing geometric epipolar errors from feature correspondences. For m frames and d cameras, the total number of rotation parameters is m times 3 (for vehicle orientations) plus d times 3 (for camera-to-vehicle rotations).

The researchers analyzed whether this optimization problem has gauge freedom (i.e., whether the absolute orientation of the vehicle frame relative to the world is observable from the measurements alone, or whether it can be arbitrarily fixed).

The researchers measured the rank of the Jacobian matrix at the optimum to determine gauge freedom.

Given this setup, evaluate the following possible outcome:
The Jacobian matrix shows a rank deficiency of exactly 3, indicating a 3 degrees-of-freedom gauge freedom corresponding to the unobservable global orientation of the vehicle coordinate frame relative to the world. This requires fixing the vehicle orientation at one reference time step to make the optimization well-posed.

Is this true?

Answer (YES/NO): YES